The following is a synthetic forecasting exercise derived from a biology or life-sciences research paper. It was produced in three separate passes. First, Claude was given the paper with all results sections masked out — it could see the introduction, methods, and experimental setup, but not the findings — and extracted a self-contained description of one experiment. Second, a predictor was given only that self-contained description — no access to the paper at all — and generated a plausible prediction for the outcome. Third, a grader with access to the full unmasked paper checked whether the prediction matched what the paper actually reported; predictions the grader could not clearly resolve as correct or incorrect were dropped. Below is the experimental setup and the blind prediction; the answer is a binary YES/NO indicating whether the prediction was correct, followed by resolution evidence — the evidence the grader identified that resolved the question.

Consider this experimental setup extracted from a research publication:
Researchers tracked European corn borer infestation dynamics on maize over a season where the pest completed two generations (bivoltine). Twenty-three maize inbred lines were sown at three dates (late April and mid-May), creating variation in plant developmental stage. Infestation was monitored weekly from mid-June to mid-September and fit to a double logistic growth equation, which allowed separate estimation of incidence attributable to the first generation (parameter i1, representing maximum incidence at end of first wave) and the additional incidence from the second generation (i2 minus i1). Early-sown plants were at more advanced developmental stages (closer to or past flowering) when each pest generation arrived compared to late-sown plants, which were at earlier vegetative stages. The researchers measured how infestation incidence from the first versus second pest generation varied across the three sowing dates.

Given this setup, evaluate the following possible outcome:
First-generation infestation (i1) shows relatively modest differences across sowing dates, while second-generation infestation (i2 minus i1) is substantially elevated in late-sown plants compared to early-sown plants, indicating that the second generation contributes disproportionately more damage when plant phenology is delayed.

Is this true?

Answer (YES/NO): NO